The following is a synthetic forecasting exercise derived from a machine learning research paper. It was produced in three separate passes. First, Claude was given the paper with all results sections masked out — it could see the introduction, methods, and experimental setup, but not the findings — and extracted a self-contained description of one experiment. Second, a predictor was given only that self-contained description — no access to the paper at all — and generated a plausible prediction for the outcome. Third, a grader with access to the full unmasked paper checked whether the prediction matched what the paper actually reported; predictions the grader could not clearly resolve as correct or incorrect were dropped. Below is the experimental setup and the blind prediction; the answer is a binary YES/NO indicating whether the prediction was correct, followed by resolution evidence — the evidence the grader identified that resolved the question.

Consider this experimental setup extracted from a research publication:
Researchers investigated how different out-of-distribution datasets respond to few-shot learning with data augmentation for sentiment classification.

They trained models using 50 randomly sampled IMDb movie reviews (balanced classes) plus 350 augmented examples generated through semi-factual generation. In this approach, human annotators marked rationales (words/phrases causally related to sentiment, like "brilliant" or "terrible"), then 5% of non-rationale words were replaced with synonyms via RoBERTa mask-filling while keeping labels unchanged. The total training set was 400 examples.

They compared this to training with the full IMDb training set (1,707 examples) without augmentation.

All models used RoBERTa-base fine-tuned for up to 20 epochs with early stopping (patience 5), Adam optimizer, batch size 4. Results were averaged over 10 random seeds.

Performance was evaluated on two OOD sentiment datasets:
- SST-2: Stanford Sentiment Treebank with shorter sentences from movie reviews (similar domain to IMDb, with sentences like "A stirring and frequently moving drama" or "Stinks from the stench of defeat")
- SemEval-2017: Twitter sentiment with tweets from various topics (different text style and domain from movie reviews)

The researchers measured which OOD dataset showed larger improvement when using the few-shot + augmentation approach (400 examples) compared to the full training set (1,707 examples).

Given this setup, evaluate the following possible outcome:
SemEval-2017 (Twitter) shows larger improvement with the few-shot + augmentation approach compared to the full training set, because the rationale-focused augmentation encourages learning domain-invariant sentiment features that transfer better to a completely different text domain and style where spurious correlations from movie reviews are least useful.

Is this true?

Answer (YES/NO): YES